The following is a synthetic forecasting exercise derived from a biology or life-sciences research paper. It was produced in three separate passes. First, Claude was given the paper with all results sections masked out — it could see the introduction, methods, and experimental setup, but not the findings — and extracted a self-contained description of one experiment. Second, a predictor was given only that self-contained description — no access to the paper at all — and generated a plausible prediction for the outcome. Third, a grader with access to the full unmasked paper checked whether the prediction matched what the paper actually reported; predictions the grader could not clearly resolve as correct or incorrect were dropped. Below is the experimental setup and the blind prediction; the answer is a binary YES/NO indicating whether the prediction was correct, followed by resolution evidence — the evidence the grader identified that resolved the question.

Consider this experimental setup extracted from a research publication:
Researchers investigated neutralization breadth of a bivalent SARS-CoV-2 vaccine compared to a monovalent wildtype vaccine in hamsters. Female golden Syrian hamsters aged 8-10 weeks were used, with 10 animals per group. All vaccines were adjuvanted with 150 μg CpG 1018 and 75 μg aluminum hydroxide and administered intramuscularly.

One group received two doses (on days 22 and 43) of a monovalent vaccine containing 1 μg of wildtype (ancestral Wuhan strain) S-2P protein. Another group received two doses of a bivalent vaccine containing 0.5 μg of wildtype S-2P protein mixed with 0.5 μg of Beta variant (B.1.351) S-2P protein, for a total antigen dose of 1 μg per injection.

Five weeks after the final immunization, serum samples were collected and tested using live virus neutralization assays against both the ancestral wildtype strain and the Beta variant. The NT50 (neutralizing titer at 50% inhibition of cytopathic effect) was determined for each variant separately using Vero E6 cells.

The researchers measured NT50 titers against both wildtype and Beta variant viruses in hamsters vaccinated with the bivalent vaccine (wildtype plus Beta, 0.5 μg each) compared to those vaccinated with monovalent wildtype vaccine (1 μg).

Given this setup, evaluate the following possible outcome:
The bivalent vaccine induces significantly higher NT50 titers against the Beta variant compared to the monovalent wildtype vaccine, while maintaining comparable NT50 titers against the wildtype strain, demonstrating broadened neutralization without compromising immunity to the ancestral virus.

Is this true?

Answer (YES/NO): NO